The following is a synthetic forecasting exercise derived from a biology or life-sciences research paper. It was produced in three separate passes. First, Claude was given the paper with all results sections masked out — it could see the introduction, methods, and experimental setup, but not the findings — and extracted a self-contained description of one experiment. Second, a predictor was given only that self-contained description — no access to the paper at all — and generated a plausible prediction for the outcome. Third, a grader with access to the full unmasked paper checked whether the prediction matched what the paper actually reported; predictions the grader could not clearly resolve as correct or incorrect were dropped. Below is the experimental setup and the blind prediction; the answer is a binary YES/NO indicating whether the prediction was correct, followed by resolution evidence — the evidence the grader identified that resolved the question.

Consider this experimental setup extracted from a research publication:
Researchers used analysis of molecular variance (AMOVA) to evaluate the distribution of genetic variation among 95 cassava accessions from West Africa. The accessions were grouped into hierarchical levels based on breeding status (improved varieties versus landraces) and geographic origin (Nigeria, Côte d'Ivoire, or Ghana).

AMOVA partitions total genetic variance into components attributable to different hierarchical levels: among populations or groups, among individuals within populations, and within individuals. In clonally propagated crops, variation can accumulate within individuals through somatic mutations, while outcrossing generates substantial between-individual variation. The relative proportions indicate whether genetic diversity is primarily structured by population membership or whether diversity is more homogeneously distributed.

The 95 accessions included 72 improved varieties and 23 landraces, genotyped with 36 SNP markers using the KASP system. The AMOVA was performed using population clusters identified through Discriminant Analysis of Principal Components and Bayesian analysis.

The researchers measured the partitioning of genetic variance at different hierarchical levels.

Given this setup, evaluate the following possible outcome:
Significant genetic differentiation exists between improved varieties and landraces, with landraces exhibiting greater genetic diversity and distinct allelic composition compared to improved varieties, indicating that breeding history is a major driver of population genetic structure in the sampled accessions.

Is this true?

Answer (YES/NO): NO